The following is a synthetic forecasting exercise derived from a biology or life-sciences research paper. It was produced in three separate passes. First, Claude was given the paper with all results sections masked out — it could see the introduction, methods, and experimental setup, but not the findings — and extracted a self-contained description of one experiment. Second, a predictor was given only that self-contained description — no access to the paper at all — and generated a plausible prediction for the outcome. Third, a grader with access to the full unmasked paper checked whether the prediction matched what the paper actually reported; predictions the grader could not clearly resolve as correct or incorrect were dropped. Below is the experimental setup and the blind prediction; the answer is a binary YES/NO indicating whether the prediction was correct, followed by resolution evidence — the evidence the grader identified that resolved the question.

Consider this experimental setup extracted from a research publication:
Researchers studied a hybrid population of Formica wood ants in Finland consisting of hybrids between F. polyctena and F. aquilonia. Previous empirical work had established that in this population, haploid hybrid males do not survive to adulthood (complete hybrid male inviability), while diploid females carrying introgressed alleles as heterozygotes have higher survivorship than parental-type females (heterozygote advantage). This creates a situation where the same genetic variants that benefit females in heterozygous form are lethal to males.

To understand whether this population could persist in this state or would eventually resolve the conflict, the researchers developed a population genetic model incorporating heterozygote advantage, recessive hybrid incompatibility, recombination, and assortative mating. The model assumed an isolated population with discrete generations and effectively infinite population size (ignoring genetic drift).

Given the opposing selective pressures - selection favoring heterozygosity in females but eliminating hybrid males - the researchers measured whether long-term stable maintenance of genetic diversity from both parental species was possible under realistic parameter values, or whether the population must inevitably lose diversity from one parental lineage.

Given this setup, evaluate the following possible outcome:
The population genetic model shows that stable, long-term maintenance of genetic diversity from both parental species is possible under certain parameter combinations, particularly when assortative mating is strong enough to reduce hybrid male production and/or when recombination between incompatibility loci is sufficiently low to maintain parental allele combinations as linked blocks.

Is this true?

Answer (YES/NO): NO